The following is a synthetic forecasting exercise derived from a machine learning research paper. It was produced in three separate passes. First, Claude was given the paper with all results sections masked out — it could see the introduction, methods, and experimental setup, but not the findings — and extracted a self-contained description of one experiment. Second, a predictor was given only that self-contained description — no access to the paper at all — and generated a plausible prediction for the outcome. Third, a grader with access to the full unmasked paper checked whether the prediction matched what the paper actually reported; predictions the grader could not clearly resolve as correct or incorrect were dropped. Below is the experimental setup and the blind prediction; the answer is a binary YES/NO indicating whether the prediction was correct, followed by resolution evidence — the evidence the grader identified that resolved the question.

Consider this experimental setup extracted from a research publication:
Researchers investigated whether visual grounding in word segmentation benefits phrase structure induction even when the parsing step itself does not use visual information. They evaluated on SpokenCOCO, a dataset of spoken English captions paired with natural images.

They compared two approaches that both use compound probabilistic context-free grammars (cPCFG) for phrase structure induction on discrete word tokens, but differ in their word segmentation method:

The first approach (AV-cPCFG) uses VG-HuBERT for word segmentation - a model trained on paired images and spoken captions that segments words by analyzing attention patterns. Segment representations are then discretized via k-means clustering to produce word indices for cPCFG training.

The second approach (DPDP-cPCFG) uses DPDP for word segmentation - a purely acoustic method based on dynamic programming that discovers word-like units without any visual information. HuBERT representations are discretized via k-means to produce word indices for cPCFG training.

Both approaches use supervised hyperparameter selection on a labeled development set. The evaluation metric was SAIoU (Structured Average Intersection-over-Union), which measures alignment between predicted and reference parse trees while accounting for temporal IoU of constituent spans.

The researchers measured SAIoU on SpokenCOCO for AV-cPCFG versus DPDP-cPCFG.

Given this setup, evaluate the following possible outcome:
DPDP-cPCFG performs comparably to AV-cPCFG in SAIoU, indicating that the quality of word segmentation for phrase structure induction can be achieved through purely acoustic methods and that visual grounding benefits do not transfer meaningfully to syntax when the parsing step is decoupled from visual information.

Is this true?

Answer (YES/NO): NO